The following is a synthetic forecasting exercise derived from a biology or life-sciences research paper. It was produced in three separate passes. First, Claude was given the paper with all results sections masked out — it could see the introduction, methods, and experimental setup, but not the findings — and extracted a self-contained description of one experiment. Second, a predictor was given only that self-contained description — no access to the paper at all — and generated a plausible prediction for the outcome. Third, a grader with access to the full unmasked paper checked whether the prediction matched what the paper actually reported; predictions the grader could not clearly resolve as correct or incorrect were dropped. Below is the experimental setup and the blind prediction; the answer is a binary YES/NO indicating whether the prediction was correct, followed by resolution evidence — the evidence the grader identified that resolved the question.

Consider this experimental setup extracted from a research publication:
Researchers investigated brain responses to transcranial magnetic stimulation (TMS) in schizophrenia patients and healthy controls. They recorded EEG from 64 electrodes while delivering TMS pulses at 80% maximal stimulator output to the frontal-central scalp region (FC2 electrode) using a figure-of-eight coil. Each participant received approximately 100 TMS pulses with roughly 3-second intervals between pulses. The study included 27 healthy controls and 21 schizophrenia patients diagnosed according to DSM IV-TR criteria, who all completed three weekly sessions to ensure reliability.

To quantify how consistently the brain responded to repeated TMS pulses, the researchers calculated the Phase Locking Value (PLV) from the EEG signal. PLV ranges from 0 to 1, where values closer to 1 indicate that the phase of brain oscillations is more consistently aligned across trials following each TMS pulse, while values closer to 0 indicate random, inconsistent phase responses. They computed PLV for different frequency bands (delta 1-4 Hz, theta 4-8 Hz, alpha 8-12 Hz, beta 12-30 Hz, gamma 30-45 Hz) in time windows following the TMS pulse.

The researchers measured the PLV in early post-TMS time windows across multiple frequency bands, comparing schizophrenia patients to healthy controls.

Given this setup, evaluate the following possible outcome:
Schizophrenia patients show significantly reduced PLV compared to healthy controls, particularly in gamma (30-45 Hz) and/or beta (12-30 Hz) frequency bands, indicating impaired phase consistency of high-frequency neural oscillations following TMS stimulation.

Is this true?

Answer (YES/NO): NO